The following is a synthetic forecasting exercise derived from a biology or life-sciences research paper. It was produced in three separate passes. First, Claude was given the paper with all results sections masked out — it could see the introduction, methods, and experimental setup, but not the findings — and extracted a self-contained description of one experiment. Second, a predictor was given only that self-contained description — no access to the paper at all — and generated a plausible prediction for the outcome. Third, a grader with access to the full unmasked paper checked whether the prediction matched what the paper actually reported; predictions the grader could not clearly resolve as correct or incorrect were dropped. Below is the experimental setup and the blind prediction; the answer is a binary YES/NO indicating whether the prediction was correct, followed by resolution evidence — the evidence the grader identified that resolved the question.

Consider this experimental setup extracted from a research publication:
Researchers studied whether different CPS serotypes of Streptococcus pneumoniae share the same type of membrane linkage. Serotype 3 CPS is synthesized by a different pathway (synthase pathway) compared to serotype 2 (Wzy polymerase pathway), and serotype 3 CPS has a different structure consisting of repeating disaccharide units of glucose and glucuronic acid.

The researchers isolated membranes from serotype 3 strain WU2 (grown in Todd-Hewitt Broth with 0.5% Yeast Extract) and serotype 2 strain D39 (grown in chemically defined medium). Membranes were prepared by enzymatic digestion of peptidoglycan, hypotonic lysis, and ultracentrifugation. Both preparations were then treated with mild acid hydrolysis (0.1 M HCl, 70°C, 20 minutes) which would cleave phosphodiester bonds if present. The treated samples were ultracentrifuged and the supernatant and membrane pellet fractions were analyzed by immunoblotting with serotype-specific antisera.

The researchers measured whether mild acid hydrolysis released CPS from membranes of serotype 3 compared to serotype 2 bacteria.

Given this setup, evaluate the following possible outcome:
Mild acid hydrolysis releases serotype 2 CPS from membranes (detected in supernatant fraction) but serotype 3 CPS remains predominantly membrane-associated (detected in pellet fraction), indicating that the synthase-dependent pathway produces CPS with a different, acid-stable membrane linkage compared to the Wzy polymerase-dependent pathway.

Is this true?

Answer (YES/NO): NO